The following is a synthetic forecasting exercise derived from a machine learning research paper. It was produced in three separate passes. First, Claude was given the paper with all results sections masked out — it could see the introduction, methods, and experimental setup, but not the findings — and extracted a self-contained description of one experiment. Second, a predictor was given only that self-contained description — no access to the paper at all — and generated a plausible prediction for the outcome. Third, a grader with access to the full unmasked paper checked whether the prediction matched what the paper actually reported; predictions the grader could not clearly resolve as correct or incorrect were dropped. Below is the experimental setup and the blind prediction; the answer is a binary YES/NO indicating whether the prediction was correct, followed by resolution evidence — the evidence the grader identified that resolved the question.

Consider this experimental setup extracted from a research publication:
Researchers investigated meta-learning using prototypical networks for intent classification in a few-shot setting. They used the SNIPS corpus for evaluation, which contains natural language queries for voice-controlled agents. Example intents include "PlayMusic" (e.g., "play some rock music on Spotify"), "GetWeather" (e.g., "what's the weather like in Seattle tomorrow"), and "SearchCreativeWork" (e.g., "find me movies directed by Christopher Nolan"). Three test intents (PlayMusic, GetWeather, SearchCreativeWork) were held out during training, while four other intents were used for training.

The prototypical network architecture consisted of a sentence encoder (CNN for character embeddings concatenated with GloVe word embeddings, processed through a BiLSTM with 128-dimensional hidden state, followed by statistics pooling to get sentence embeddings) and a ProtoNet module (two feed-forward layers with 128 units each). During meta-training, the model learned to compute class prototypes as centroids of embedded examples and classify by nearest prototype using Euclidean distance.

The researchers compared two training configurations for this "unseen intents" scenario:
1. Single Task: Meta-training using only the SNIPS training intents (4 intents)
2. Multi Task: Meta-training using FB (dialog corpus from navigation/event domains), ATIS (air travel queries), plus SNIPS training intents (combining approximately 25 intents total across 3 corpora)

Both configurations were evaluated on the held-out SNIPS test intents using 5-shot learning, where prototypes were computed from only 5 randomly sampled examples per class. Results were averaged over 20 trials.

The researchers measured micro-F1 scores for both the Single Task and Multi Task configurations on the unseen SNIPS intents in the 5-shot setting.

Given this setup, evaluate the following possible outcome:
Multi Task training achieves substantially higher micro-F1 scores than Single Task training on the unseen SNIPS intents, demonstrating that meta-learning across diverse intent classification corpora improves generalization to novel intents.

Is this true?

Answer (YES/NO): YES